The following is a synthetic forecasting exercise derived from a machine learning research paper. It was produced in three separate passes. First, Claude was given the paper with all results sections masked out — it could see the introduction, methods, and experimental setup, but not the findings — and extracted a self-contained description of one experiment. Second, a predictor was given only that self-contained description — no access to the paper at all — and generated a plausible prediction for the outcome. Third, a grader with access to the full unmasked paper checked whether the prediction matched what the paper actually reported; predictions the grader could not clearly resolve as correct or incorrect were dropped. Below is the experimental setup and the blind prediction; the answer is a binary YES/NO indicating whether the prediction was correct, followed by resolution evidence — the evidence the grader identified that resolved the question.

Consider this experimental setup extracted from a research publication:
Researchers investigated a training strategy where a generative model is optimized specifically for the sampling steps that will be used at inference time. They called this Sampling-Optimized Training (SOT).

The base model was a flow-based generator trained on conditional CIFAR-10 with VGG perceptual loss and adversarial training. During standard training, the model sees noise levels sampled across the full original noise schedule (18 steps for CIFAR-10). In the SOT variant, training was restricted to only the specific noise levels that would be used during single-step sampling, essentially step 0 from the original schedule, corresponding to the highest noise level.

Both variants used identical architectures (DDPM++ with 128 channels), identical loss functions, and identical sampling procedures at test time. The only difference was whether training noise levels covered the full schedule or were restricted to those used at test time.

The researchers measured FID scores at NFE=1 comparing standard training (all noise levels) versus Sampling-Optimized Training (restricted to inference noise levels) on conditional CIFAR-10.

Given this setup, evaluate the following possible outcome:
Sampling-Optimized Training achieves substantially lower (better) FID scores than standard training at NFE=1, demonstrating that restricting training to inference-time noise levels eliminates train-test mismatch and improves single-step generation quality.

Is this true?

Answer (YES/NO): NO